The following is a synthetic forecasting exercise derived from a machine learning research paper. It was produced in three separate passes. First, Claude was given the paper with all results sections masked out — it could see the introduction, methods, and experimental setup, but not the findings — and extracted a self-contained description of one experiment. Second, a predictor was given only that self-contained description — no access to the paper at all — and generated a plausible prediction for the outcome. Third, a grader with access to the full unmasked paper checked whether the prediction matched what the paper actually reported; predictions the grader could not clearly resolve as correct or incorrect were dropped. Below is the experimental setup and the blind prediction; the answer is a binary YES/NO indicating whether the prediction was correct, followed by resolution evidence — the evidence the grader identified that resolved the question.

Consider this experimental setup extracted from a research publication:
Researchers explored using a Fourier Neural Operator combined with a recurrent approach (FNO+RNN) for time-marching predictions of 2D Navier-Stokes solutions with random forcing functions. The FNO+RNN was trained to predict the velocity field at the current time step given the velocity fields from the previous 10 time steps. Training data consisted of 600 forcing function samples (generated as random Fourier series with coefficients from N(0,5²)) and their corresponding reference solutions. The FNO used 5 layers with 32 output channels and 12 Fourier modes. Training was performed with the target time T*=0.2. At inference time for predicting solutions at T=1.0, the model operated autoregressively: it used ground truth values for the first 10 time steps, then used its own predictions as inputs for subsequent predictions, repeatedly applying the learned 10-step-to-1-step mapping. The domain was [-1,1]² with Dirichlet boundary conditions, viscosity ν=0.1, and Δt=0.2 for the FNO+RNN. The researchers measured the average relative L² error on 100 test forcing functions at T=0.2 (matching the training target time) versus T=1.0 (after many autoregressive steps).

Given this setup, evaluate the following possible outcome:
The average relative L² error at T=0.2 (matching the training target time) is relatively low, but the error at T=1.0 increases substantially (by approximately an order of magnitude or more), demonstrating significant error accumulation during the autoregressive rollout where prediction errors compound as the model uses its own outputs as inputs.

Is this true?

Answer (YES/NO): YES